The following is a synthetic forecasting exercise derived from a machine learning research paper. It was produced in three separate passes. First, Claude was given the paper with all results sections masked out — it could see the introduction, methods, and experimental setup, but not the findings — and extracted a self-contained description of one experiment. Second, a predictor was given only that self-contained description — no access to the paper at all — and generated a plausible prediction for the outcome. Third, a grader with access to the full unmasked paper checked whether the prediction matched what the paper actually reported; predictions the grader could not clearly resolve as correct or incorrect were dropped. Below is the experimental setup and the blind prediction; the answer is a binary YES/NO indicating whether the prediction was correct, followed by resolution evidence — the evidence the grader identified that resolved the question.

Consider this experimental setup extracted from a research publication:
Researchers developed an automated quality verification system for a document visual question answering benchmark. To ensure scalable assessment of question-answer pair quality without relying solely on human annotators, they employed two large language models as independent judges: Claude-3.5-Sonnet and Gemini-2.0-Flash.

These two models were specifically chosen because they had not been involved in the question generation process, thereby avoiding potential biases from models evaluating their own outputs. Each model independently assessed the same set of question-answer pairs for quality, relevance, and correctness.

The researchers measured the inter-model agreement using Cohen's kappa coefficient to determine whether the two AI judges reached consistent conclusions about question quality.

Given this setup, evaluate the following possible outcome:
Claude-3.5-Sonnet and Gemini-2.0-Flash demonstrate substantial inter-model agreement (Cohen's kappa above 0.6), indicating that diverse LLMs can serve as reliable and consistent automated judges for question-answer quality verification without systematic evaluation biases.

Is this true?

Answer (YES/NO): NO